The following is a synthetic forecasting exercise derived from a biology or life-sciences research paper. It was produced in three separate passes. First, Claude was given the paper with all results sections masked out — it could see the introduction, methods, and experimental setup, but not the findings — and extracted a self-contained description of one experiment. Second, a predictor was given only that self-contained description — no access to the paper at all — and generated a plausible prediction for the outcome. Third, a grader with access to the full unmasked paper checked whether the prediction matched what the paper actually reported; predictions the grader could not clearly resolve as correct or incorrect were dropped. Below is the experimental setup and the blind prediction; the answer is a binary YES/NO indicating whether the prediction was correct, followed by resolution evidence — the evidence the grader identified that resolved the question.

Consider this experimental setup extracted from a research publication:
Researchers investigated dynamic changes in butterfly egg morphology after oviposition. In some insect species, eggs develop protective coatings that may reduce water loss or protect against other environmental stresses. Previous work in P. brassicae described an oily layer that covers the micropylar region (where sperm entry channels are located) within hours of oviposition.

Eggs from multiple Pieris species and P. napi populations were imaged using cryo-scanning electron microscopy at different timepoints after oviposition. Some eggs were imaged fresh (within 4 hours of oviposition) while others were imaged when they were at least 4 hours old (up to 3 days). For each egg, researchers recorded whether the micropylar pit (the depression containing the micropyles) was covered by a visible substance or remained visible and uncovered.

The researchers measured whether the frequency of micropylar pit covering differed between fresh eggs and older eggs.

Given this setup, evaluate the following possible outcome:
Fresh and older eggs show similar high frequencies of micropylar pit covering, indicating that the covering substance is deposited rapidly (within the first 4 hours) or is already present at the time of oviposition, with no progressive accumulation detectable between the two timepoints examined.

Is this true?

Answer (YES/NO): NO